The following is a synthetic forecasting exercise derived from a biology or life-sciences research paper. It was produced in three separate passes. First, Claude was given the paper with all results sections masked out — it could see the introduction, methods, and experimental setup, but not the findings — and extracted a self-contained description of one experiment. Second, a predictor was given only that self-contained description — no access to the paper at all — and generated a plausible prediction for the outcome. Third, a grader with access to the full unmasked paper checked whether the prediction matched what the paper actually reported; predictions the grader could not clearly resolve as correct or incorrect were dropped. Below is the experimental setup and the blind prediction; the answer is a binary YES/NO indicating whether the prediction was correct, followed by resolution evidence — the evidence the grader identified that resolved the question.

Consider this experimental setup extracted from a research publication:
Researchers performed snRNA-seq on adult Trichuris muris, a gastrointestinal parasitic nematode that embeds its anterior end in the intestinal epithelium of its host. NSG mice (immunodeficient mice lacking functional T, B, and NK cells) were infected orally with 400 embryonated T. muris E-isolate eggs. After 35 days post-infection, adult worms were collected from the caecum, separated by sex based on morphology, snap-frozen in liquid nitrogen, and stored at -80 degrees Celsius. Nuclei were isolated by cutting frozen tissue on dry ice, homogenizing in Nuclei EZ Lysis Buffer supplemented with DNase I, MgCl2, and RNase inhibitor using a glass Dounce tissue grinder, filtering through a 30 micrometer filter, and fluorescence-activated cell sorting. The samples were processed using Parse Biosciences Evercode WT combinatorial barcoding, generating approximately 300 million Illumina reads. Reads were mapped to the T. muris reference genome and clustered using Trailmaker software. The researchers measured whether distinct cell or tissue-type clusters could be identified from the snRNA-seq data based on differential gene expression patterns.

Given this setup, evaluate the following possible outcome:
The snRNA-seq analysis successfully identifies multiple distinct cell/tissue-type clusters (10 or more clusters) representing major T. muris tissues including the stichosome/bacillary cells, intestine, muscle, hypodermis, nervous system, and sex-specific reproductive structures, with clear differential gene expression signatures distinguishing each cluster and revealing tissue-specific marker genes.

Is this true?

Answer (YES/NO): NO